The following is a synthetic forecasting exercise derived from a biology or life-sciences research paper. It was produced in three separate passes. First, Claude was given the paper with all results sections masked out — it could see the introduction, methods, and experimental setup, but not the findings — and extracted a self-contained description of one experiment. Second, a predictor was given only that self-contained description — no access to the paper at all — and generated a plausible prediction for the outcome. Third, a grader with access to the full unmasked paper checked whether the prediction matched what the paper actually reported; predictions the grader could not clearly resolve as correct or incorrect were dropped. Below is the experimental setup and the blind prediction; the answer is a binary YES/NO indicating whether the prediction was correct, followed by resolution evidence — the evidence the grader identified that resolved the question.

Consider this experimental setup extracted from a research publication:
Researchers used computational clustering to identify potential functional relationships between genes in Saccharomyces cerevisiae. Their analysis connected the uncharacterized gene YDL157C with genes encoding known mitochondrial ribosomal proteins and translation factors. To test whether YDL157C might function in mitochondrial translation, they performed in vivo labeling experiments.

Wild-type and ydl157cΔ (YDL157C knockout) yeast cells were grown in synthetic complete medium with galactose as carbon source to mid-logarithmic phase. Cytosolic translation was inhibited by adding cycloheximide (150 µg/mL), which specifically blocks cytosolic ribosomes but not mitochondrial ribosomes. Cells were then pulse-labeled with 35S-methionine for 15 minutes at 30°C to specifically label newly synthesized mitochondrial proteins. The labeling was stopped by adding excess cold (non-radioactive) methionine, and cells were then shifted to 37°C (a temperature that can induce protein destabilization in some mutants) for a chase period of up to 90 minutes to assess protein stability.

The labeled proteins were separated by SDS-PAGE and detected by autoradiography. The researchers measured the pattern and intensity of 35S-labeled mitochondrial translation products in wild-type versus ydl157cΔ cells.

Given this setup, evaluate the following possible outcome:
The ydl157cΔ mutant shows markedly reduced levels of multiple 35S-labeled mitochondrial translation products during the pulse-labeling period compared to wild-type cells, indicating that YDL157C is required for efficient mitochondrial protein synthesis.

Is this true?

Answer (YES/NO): YES